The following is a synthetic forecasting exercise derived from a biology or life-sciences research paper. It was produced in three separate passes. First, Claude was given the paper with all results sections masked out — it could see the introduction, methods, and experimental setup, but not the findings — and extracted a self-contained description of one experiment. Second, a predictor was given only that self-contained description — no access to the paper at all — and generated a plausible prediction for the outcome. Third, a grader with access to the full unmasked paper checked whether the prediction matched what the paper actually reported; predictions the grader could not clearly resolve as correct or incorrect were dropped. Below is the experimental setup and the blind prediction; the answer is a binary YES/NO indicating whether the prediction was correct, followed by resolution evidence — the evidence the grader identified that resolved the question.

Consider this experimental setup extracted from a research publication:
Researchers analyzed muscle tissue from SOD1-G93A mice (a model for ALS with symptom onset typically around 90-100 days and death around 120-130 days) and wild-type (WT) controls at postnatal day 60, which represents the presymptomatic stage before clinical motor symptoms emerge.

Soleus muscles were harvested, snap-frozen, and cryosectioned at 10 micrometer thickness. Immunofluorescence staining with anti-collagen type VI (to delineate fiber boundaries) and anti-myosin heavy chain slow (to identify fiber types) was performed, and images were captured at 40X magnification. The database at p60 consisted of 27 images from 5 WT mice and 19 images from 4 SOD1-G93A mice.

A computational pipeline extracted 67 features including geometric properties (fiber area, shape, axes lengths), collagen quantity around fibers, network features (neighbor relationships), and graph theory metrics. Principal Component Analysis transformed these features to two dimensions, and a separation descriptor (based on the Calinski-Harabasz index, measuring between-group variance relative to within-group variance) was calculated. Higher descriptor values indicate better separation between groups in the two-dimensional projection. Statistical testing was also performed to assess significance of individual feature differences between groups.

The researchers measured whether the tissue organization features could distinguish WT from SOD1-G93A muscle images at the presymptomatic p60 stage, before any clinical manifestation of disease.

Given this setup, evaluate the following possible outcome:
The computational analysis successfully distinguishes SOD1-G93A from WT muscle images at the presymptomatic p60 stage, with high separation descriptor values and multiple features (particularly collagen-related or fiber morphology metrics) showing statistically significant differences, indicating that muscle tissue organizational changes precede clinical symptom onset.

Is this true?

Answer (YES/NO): NO